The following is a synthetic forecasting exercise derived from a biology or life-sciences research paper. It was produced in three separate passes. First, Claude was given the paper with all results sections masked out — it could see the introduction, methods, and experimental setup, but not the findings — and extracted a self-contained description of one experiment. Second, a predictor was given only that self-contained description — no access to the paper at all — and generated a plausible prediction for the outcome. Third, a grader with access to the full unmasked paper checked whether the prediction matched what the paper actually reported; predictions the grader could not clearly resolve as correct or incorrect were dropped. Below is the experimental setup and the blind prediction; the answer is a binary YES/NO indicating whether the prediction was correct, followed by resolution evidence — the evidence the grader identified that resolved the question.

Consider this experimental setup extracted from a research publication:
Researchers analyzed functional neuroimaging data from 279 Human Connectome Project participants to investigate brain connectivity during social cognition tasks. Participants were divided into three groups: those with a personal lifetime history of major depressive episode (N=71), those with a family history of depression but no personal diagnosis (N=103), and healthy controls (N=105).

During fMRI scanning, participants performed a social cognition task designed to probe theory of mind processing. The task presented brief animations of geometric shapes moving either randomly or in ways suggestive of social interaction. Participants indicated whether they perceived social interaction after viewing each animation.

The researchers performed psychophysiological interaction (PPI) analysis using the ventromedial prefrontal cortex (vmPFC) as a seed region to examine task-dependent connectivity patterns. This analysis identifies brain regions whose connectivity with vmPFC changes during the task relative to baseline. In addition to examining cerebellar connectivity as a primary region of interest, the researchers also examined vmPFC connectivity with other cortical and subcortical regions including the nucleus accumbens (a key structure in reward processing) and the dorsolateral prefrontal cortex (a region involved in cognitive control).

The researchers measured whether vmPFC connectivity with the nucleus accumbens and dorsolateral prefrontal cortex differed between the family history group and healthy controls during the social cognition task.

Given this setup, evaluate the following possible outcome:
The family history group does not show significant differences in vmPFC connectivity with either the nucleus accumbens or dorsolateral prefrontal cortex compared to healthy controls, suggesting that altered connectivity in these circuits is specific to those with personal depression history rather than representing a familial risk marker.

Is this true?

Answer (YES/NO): NO